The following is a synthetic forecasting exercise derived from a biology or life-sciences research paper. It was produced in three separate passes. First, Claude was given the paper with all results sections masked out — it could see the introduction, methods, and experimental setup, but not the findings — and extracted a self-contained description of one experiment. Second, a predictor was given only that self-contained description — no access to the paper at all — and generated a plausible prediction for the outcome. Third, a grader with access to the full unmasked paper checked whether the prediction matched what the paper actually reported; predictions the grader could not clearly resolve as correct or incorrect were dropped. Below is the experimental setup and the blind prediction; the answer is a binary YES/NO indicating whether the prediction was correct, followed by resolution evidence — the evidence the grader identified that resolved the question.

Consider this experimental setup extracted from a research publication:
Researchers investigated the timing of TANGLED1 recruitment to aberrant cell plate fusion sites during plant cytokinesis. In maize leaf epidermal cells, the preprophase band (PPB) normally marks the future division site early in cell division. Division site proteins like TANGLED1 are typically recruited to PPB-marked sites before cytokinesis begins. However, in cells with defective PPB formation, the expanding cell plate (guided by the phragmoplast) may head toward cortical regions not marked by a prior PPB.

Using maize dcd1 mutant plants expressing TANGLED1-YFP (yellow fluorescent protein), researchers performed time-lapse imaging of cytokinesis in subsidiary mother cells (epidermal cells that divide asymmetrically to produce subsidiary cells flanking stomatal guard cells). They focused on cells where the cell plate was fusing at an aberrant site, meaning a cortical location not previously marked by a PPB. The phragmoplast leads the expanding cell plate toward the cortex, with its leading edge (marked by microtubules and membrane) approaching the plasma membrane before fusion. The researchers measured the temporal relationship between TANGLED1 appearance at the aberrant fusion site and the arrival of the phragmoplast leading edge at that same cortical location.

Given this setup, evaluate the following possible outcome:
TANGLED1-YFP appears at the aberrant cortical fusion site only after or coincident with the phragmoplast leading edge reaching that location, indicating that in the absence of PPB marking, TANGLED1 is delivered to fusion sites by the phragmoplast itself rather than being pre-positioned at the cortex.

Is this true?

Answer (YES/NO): YES